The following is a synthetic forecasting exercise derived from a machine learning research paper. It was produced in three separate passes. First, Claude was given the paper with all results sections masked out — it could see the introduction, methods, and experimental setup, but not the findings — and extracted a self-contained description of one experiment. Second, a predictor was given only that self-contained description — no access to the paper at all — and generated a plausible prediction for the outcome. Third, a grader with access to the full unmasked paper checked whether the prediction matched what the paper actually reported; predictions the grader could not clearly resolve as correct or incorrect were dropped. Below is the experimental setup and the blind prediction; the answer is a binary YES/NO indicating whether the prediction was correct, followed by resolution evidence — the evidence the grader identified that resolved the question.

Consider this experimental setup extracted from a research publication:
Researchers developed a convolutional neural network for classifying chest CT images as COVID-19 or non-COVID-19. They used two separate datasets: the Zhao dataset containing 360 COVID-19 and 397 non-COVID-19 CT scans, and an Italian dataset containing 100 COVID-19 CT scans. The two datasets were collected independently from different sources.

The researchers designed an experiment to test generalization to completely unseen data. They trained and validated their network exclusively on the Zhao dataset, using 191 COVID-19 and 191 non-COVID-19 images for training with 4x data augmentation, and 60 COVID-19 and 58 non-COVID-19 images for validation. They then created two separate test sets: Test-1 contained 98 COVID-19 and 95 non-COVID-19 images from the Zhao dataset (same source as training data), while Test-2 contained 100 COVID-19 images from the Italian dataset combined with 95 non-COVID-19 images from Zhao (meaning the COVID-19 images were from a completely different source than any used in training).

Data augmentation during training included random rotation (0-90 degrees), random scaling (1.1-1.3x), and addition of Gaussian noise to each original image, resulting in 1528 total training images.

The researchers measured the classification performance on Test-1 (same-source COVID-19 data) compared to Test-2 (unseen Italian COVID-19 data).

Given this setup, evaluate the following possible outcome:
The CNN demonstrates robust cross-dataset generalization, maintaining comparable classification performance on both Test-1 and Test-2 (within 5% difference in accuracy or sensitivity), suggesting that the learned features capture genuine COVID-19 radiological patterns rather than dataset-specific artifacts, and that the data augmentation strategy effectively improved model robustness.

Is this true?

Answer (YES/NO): NO